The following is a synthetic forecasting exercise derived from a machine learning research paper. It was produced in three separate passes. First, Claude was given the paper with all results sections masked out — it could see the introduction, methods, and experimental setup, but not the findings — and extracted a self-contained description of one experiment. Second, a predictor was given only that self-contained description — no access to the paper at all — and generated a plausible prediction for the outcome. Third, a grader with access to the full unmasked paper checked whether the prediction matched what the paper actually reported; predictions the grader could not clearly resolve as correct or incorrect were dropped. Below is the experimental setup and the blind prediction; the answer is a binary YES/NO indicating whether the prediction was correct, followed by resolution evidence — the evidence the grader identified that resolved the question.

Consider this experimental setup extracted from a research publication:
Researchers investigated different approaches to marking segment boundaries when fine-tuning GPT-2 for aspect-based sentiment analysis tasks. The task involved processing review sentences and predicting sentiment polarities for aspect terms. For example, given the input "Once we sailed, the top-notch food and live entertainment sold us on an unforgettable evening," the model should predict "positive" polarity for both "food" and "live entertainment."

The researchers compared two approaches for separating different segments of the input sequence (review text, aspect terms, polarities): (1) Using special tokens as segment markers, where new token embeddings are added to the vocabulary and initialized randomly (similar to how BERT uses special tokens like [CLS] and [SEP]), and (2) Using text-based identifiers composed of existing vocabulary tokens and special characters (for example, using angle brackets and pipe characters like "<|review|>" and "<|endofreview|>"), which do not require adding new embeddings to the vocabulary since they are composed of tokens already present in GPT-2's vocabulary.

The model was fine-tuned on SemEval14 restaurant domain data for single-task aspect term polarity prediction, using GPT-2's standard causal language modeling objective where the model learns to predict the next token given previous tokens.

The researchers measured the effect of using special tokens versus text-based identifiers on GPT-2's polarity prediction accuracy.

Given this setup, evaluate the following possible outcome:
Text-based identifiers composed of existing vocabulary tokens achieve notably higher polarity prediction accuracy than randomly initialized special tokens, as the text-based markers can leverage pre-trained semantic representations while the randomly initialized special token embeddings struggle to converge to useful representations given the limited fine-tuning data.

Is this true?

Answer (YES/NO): YES